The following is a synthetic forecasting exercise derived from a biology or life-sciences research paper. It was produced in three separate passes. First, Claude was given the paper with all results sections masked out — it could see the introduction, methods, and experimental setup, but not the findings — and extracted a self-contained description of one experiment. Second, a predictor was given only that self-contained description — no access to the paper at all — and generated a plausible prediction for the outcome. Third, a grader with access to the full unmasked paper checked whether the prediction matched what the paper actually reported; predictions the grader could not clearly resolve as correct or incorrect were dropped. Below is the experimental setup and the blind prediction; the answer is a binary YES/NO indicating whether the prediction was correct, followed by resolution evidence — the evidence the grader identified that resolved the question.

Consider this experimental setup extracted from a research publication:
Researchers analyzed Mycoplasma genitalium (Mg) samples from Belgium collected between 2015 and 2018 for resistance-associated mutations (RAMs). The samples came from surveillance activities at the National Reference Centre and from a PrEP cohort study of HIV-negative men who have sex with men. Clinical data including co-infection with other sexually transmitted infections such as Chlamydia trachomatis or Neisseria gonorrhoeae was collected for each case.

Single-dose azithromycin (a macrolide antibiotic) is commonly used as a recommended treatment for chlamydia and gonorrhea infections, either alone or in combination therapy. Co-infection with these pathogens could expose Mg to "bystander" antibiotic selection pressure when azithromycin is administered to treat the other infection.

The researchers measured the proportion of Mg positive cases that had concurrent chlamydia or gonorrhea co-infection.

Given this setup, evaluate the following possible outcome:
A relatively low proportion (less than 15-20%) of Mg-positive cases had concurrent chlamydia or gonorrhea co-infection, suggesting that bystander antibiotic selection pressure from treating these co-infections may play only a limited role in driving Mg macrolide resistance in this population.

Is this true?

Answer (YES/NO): NO